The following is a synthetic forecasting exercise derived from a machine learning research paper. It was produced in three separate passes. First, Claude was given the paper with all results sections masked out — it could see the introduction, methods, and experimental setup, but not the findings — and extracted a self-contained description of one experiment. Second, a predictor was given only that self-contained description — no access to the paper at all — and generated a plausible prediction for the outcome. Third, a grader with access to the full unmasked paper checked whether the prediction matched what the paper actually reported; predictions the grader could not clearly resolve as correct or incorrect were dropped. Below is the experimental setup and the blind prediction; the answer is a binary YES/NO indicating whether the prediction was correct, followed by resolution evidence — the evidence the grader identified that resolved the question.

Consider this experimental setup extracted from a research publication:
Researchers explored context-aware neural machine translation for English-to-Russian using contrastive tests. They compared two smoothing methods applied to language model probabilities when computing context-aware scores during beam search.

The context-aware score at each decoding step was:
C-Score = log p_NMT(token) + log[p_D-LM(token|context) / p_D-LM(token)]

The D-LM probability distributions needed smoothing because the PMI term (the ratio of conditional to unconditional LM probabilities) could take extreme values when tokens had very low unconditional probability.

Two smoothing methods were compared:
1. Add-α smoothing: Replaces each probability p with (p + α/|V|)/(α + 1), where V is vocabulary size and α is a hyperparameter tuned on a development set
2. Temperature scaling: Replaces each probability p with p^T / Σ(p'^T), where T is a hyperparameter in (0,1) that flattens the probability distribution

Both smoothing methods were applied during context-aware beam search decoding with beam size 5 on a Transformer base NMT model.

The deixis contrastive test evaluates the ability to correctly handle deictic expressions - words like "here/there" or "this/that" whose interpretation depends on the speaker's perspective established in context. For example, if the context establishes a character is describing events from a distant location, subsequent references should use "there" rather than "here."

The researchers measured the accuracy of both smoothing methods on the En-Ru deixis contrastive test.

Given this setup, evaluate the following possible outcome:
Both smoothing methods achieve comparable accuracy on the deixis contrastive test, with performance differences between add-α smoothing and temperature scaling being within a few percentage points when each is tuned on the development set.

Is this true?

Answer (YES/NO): YES